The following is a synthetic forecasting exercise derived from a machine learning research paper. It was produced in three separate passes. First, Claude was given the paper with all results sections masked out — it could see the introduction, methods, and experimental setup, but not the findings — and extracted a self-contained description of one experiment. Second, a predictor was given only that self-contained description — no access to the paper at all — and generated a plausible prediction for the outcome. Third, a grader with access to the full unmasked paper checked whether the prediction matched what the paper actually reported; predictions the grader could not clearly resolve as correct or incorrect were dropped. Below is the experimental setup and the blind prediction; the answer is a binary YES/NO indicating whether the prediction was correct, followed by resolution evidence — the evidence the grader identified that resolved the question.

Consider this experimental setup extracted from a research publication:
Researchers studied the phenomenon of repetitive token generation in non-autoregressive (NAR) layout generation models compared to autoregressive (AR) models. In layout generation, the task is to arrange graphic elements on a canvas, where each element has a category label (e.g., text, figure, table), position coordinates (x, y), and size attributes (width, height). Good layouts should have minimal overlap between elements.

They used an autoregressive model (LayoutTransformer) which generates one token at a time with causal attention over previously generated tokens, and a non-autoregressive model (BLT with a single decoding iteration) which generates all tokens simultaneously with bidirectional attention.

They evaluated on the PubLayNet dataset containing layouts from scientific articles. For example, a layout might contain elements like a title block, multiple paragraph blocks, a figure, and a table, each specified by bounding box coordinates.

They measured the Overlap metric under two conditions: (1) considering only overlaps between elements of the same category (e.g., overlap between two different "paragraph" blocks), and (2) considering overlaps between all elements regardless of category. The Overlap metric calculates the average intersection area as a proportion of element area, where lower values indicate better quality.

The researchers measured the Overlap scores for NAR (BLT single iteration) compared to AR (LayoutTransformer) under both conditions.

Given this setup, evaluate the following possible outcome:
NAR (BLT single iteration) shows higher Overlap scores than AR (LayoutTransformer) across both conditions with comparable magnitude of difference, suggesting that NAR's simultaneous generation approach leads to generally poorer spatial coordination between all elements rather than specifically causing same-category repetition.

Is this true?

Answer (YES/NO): NO